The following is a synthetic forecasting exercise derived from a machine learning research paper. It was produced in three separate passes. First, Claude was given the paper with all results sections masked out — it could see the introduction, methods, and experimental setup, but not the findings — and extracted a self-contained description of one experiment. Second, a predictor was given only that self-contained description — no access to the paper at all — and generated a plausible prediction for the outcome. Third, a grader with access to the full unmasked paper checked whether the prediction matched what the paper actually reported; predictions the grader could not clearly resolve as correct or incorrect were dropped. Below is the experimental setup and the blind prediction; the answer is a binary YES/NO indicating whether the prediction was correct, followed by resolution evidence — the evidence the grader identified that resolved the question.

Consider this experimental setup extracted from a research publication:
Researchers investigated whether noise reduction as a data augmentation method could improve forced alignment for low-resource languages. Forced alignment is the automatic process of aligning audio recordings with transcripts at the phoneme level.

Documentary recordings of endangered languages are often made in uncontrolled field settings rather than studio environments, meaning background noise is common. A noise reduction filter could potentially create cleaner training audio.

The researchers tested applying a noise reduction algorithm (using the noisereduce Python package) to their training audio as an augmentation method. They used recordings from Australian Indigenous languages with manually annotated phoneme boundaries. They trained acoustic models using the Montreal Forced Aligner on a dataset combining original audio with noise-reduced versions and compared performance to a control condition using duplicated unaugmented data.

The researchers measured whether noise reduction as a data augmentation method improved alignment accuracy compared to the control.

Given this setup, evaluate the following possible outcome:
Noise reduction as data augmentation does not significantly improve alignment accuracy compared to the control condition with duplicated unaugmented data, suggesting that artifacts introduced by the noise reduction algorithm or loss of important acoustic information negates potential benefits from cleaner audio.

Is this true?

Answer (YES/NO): YES